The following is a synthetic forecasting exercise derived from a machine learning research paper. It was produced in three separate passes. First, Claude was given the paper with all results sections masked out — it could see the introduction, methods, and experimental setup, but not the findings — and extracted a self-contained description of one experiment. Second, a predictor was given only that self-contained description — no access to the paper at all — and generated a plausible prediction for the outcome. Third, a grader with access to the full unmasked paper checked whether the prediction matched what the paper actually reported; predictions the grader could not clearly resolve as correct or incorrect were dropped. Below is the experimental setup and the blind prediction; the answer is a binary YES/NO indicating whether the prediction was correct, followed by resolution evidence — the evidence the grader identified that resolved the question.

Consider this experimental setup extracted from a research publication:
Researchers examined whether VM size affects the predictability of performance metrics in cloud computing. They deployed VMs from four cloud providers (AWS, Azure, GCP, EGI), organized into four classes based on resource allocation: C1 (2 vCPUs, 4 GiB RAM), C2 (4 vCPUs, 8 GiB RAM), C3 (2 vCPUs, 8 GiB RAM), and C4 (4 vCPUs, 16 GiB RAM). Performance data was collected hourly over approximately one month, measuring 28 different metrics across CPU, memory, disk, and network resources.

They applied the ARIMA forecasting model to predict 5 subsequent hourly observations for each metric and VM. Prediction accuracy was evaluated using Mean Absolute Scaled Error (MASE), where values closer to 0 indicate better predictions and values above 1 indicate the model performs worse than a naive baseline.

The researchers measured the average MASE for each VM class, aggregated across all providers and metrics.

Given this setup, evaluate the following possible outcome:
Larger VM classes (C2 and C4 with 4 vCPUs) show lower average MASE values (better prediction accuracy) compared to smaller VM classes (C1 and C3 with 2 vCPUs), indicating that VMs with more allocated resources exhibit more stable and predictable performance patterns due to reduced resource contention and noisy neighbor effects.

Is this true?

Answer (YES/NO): NO